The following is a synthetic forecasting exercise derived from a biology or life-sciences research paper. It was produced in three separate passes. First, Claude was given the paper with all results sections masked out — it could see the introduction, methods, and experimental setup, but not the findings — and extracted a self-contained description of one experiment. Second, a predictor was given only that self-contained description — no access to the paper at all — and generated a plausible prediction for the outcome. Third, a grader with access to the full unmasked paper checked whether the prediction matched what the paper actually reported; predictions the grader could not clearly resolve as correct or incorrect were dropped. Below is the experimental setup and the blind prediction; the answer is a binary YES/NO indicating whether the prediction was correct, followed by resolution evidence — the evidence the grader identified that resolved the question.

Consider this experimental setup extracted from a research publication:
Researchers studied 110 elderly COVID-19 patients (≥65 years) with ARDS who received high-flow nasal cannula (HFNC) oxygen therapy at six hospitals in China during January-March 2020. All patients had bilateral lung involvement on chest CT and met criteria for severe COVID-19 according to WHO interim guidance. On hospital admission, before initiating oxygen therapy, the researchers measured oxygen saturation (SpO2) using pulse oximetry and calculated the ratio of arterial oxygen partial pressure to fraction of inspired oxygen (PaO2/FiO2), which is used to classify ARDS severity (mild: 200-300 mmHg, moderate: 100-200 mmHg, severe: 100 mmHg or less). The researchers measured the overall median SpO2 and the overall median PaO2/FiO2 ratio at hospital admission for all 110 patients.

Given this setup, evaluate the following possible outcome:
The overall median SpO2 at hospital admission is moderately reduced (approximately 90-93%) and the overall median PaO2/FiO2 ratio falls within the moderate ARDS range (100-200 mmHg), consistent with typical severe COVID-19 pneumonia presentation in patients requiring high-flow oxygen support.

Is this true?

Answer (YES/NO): NO